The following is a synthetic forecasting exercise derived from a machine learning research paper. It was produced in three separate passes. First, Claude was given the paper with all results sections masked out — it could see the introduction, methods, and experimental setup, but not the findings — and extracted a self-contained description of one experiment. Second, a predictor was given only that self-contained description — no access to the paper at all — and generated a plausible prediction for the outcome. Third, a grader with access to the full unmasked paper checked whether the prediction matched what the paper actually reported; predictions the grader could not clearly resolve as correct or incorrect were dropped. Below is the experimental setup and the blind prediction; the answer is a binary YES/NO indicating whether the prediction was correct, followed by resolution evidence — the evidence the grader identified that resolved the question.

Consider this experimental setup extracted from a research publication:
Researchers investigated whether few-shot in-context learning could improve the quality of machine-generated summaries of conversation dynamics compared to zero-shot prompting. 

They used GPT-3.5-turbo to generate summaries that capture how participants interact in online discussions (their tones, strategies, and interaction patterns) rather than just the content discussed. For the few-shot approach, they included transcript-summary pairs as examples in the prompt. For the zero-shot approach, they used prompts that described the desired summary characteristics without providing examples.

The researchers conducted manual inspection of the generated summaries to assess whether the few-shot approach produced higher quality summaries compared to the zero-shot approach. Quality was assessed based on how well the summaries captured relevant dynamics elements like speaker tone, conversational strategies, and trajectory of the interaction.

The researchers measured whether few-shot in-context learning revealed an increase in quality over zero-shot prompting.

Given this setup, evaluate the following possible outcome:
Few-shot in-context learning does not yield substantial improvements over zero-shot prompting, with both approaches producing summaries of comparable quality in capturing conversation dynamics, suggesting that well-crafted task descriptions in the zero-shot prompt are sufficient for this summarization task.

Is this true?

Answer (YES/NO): YES